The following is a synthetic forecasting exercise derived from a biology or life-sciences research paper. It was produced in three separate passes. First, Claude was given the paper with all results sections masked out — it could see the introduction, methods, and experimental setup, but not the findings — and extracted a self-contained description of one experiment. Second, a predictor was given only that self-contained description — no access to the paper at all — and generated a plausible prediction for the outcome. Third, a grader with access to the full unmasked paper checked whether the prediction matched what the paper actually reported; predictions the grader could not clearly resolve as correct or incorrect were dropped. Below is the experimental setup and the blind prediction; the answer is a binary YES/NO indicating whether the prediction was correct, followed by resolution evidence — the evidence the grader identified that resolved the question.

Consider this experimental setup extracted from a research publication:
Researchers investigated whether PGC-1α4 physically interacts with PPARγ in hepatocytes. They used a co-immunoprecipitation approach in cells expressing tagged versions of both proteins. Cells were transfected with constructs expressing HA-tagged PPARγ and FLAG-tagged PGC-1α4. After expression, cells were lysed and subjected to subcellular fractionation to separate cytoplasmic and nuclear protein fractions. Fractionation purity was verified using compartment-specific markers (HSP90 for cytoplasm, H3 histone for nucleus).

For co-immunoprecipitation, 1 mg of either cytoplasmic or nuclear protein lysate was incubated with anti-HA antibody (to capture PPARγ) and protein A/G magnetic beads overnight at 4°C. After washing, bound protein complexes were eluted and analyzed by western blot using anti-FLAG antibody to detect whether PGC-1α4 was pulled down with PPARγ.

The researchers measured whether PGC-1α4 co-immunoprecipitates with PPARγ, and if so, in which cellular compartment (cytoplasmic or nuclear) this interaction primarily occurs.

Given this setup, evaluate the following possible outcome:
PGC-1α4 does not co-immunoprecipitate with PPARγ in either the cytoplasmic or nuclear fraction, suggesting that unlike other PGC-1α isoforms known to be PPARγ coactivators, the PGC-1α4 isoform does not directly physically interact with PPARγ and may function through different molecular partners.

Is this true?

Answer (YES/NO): NO